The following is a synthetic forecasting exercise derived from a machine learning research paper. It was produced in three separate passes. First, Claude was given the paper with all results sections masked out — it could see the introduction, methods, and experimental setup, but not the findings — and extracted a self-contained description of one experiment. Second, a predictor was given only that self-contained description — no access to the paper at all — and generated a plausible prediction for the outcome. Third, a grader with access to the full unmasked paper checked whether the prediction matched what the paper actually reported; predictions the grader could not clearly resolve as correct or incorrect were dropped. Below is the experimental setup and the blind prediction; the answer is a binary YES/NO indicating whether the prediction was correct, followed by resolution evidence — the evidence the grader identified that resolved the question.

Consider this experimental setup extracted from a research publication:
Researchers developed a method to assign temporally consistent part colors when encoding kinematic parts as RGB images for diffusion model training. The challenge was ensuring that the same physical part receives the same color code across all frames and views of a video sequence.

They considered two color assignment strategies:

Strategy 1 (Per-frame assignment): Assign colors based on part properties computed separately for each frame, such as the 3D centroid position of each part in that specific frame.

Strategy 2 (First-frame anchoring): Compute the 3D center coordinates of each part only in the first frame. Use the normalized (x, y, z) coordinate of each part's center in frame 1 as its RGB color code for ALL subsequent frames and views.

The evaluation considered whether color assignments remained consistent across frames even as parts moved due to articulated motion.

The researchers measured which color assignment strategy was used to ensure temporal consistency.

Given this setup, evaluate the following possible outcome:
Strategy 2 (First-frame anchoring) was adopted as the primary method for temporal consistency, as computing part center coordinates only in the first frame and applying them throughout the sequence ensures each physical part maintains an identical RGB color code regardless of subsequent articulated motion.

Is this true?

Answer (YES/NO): YES